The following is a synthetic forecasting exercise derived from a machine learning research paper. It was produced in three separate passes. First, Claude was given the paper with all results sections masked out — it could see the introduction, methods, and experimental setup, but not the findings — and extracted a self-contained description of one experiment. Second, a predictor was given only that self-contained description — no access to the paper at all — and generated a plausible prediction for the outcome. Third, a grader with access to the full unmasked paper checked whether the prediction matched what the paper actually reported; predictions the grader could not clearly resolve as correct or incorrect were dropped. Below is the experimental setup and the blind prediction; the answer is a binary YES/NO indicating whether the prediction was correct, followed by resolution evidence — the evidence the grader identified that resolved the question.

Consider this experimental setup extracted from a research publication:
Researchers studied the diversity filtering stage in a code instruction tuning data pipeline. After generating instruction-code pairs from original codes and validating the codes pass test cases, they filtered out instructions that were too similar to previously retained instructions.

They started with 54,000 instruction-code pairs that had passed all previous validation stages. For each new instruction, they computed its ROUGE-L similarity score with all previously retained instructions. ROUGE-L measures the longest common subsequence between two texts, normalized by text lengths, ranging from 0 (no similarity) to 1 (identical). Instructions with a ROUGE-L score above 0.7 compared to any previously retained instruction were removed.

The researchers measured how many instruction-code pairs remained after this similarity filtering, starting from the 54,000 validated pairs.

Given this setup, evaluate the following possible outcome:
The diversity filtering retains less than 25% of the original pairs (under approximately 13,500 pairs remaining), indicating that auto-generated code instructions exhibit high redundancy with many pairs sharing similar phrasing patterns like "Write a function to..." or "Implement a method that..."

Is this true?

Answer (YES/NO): NO